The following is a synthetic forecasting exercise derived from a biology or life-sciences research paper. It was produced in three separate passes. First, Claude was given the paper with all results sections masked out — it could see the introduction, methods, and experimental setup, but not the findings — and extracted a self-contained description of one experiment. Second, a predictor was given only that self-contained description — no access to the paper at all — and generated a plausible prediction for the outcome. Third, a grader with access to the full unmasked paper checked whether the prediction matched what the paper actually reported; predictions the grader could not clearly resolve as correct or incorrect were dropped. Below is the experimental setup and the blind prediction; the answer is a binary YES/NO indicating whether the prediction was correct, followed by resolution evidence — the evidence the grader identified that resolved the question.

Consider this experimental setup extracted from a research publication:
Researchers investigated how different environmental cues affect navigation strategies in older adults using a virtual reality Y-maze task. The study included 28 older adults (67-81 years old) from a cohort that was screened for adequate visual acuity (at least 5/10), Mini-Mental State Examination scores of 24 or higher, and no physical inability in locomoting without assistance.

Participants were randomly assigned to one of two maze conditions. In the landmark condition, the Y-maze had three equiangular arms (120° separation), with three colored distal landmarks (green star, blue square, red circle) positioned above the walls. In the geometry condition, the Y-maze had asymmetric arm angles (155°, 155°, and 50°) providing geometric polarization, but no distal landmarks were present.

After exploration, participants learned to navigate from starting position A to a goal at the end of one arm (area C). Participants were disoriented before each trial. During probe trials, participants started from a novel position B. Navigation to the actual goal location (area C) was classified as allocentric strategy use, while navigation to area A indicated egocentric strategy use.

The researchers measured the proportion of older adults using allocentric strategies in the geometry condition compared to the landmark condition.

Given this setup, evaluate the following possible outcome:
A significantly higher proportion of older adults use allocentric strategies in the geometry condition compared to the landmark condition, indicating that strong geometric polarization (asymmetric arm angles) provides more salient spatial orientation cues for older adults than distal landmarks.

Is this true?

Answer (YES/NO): YES